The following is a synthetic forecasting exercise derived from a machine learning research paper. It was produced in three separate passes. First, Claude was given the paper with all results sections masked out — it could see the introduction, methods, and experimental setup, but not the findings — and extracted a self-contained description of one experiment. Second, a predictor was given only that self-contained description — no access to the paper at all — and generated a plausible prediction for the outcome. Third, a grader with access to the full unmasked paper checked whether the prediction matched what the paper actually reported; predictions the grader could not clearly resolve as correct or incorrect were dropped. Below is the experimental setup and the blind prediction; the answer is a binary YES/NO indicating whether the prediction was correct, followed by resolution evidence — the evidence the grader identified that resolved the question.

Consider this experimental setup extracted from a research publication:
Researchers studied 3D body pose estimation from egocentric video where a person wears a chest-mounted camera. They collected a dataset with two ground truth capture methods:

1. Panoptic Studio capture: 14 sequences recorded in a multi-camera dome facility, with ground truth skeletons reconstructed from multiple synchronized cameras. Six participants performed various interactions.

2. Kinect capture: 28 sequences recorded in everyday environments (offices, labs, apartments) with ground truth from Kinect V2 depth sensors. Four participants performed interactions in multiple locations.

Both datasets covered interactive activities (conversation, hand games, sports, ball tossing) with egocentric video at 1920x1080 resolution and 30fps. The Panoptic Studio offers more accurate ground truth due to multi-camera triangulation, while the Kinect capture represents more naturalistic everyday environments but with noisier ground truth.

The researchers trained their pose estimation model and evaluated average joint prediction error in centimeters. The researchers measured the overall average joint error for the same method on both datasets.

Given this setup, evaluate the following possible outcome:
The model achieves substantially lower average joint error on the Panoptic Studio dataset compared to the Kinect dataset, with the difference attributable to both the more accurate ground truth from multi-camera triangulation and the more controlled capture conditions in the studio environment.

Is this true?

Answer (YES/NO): YES